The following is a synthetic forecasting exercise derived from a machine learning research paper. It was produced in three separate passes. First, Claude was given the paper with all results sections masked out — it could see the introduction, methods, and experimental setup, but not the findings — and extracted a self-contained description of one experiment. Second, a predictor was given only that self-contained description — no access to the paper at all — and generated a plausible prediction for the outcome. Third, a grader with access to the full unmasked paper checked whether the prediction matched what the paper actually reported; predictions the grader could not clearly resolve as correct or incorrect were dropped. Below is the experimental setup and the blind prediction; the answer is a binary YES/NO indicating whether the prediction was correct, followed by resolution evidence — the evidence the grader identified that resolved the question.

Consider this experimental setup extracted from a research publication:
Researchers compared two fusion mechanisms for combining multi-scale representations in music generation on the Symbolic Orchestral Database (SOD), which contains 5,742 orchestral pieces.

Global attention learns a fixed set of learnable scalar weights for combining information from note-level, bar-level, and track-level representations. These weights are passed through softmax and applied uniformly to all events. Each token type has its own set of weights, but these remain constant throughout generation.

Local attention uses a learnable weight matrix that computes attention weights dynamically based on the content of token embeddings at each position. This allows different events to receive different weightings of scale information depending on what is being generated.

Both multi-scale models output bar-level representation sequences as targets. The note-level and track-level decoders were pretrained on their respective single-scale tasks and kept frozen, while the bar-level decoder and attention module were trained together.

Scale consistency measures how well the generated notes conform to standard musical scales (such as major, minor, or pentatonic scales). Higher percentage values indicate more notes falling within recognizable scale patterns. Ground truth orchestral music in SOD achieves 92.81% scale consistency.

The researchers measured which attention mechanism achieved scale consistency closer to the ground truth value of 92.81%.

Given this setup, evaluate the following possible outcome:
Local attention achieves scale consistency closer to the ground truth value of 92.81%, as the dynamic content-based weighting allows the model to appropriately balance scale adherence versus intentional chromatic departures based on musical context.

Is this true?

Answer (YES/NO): NO